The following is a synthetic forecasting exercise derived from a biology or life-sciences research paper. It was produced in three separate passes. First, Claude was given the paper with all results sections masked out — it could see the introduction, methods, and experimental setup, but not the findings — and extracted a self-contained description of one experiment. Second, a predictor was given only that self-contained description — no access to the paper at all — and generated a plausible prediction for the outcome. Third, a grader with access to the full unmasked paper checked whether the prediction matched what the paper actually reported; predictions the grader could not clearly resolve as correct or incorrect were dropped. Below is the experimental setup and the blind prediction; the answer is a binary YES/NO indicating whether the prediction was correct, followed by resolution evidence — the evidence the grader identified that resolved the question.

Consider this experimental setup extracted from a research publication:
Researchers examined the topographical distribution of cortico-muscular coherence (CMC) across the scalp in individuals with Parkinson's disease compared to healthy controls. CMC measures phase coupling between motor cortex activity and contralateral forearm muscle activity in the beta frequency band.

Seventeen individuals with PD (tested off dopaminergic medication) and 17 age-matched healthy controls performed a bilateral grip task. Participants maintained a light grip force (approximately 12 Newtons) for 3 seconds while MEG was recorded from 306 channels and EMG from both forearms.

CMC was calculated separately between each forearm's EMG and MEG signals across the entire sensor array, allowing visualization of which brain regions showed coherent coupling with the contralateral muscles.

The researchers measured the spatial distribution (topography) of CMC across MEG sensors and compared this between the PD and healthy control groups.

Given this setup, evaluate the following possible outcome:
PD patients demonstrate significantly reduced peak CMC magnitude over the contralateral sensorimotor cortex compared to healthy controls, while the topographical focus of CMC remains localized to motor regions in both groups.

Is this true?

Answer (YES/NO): YES